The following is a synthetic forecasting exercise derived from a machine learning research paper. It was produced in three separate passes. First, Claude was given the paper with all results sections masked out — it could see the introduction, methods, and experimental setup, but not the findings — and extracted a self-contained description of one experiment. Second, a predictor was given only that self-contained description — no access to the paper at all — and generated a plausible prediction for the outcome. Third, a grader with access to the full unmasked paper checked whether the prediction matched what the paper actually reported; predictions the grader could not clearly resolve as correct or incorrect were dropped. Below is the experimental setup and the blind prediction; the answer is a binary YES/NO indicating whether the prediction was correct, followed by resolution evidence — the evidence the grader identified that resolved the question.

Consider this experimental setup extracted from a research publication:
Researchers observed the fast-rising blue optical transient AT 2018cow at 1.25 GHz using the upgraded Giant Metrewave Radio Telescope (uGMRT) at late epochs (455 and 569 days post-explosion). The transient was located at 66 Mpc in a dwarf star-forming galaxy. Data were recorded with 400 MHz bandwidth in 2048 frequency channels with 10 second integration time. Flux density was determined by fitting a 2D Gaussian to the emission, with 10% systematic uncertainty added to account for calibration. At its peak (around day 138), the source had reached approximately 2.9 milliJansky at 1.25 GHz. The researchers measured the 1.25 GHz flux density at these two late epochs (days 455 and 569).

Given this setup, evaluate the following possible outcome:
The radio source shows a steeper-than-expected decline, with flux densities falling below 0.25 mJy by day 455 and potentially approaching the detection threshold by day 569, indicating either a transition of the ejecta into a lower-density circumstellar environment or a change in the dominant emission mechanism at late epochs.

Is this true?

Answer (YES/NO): YES